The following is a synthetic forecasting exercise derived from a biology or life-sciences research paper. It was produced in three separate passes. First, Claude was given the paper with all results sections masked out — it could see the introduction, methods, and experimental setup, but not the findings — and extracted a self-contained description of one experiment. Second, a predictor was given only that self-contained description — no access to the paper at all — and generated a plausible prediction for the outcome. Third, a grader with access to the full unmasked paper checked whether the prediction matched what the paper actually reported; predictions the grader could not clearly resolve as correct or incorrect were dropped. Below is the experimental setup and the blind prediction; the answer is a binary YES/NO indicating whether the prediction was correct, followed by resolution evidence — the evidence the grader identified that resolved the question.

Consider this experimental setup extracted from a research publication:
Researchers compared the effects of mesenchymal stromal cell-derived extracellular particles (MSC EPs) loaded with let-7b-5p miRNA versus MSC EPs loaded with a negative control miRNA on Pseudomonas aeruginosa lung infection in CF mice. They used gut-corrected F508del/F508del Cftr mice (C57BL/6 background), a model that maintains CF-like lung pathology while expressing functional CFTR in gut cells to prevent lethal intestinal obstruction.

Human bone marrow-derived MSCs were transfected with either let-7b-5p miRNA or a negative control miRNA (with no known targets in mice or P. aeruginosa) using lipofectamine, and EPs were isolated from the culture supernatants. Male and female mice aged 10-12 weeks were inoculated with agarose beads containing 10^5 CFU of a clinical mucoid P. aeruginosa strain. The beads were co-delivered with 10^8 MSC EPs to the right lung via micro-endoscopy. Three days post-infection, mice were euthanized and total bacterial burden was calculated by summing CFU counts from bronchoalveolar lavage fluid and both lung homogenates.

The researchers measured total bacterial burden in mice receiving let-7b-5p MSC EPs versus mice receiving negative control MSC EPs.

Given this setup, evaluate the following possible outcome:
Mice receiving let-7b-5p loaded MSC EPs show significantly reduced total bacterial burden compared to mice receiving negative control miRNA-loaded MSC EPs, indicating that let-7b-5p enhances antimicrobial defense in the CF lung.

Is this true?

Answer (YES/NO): NO